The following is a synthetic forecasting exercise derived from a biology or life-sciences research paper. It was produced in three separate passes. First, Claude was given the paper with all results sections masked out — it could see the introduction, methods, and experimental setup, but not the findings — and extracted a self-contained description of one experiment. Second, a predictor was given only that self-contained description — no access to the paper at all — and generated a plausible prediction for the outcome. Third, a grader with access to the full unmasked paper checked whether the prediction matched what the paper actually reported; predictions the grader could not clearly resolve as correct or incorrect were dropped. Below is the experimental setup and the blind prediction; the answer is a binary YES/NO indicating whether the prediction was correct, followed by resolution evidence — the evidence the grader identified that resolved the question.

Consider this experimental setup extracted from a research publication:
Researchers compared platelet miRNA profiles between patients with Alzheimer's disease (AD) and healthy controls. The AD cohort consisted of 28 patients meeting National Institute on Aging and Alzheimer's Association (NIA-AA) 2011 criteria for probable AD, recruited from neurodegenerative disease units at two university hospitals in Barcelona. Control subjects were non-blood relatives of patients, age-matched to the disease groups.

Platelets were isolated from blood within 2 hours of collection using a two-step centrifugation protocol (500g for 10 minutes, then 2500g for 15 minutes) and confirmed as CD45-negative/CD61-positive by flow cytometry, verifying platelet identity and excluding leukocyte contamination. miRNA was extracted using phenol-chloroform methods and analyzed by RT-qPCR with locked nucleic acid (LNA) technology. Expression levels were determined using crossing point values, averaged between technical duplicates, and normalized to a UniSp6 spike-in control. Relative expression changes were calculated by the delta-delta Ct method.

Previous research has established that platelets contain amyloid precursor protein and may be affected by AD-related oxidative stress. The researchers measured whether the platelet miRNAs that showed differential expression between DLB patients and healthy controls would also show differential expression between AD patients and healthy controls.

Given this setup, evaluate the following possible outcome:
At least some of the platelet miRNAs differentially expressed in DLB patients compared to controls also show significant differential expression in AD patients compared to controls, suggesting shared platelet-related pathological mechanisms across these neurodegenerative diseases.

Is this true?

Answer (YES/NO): NO